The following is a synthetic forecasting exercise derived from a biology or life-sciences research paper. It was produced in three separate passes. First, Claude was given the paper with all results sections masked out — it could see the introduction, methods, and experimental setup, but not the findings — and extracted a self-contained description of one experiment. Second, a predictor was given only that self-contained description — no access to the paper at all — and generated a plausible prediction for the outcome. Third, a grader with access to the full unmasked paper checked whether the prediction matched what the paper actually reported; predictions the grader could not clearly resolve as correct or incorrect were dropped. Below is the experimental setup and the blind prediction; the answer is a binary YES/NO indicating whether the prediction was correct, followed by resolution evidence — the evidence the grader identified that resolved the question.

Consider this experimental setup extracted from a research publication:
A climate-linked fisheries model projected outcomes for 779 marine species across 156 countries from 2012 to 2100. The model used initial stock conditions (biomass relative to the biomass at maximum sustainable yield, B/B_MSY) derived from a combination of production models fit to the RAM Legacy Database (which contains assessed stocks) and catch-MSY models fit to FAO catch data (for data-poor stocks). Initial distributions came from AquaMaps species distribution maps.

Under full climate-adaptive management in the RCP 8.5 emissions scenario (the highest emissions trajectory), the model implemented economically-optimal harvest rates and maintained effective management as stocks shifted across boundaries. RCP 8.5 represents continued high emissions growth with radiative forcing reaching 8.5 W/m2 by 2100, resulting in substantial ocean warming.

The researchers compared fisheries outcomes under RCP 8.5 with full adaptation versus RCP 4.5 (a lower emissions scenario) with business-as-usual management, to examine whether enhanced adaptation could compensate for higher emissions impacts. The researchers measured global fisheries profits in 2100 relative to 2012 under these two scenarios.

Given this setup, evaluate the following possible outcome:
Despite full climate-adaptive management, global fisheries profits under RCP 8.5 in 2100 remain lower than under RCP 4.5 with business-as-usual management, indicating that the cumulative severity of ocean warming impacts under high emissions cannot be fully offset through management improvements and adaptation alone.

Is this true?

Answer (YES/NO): NO